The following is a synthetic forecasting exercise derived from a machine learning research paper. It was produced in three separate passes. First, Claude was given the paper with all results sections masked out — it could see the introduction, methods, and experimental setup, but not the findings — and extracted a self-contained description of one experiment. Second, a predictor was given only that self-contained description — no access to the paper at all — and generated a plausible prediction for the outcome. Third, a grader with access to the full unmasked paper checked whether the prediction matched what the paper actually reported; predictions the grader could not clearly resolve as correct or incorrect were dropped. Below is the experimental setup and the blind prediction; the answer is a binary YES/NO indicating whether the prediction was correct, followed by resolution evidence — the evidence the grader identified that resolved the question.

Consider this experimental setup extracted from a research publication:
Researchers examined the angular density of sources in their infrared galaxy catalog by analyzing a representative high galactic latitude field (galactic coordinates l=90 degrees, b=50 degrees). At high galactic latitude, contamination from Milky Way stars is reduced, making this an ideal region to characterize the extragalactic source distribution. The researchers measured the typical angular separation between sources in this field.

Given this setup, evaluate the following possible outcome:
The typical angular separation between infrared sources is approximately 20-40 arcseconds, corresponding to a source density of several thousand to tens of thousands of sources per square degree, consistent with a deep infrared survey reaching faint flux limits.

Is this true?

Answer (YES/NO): NO